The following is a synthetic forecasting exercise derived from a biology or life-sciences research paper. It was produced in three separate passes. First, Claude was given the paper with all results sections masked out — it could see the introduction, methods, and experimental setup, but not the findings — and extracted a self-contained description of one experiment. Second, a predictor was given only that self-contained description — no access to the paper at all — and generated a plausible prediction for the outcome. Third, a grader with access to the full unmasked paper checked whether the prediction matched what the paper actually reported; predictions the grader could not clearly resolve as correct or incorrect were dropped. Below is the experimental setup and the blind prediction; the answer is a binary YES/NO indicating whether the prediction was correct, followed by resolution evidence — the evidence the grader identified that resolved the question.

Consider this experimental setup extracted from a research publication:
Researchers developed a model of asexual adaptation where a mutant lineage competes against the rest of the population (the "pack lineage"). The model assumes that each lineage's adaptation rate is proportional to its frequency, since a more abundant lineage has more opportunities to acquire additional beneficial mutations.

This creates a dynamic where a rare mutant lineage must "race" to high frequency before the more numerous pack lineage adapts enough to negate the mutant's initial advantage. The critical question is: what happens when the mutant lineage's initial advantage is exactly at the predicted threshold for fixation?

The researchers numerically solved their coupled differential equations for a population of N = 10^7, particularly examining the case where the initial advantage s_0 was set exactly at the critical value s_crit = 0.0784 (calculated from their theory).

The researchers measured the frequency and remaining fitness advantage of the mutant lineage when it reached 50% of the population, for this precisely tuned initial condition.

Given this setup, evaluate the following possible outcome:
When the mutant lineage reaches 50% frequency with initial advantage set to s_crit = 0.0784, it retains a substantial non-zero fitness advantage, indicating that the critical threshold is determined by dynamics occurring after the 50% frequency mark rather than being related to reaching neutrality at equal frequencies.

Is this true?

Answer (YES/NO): NO